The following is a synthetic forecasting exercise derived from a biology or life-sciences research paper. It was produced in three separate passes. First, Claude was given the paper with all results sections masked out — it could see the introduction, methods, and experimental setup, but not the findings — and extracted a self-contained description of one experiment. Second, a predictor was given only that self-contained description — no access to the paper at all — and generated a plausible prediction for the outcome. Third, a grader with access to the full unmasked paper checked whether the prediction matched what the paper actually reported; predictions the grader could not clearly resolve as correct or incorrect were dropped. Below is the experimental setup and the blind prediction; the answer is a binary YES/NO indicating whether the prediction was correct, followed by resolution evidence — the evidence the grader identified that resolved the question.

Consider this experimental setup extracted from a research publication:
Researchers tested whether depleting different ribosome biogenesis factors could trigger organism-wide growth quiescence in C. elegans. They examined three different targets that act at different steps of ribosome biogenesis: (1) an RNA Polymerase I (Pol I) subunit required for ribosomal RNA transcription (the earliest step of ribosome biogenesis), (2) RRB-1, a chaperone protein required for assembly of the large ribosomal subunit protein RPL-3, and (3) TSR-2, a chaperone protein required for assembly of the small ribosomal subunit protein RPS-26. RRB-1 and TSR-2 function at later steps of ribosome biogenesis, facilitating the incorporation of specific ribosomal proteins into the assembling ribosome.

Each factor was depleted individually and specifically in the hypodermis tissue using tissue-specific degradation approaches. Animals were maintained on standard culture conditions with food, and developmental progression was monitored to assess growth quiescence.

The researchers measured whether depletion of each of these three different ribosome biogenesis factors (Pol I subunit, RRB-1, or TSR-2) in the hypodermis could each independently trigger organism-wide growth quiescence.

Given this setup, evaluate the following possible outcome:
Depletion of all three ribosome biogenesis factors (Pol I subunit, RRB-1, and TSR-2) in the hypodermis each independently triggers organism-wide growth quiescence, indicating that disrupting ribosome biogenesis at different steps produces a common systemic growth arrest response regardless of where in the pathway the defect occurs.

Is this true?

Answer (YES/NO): YES